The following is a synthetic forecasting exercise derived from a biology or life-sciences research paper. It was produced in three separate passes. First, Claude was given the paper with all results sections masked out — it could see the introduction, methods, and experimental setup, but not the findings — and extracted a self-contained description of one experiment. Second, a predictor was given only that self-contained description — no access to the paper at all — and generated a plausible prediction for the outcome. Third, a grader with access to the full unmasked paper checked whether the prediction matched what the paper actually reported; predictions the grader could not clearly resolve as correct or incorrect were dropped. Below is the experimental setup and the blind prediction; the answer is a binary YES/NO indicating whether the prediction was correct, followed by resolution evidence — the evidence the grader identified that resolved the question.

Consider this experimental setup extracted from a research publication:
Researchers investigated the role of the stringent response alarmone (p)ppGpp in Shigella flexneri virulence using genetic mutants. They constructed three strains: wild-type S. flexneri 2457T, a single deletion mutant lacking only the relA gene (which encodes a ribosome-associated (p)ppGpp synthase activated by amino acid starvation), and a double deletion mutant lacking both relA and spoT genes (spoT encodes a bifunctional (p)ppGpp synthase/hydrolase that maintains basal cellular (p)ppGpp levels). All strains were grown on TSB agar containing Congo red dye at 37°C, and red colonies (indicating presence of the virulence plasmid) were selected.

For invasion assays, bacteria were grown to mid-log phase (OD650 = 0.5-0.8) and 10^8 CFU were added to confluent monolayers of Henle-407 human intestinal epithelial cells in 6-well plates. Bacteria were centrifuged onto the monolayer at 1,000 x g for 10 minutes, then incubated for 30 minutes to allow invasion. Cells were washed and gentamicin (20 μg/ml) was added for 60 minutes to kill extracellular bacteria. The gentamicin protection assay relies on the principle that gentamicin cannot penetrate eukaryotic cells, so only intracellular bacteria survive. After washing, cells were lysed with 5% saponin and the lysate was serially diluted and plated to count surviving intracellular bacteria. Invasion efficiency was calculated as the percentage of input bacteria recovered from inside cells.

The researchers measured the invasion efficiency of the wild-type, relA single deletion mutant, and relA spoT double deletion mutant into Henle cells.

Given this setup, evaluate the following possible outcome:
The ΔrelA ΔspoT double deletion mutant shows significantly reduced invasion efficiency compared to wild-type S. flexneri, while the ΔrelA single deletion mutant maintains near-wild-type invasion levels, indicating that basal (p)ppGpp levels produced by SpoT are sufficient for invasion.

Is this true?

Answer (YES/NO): YES